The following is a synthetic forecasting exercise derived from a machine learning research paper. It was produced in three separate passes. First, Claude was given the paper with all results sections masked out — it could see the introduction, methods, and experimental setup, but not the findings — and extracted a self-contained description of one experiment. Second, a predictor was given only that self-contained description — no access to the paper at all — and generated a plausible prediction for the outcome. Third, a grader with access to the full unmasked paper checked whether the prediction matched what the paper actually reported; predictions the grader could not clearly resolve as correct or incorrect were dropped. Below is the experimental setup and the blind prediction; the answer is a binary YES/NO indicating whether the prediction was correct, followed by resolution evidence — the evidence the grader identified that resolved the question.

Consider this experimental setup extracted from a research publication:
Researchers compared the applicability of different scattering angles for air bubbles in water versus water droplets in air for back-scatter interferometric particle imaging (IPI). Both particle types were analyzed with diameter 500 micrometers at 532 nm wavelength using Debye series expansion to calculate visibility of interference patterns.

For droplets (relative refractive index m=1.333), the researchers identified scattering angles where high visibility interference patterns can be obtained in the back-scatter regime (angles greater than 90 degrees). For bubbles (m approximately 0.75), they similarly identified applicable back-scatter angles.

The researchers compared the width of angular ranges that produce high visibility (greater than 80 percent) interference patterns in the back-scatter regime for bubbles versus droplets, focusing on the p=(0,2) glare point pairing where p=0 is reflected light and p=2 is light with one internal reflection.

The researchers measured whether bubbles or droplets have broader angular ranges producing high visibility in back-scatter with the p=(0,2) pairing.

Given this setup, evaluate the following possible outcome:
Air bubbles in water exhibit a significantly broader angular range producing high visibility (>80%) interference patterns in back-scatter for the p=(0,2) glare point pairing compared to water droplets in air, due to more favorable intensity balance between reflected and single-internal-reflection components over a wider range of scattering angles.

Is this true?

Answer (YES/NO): YES